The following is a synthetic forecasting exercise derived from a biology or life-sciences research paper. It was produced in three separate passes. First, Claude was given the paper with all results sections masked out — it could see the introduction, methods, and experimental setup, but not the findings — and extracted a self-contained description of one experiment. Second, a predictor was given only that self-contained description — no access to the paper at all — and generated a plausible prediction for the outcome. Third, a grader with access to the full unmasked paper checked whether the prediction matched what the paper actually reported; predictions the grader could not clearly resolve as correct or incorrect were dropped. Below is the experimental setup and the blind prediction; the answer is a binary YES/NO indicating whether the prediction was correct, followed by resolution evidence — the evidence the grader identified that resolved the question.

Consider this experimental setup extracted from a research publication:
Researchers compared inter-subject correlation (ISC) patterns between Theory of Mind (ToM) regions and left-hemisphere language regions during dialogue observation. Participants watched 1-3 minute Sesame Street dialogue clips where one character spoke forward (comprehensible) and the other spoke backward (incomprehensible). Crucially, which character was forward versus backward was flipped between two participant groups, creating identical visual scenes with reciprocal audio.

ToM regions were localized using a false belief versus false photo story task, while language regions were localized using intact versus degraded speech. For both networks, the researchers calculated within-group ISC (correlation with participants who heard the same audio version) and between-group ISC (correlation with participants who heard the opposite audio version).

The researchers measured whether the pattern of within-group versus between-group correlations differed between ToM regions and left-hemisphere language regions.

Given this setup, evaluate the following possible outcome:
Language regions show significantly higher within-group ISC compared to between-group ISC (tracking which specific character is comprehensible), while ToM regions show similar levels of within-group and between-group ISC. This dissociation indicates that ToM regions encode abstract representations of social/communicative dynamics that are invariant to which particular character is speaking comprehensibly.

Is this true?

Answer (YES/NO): NO